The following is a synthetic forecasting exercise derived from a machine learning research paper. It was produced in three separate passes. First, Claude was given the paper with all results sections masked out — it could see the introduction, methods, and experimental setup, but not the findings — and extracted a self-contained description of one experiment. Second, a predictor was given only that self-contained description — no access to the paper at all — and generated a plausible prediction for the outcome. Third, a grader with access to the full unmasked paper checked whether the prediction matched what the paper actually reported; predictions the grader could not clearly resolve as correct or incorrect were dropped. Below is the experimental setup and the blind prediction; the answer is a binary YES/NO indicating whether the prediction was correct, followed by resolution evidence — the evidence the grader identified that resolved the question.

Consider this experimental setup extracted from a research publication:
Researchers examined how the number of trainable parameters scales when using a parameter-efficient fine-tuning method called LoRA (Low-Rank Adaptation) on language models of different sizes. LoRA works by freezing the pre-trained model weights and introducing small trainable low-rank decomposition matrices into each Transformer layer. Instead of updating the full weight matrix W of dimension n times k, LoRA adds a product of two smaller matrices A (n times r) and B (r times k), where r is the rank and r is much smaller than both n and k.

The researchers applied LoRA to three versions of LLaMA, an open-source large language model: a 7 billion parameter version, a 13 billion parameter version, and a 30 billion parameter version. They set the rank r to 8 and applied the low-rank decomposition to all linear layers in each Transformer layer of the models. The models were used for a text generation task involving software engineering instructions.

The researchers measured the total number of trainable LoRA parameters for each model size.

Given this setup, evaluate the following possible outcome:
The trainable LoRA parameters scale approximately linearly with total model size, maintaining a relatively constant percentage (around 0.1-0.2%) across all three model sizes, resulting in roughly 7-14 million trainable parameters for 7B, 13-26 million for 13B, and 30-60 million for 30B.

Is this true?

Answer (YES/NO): NO